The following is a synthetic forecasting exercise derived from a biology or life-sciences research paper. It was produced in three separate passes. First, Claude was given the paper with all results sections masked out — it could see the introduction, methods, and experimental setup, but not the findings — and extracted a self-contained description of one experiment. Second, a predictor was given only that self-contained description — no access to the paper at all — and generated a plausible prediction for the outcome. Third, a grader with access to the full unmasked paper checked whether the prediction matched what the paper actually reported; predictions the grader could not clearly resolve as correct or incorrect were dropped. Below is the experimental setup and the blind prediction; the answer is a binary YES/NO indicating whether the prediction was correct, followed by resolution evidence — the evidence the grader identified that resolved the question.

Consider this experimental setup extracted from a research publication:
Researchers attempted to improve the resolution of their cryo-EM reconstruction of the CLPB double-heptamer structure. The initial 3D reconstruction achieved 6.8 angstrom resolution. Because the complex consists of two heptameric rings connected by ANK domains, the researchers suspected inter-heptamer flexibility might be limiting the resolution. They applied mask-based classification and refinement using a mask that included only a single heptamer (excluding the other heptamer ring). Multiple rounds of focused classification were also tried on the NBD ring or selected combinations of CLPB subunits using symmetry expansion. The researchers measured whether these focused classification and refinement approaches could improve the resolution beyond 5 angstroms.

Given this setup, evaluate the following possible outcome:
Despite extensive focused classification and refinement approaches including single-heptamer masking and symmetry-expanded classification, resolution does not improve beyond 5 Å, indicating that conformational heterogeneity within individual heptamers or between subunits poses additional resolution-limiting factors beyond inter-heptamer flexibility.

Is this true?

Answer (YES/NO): YES